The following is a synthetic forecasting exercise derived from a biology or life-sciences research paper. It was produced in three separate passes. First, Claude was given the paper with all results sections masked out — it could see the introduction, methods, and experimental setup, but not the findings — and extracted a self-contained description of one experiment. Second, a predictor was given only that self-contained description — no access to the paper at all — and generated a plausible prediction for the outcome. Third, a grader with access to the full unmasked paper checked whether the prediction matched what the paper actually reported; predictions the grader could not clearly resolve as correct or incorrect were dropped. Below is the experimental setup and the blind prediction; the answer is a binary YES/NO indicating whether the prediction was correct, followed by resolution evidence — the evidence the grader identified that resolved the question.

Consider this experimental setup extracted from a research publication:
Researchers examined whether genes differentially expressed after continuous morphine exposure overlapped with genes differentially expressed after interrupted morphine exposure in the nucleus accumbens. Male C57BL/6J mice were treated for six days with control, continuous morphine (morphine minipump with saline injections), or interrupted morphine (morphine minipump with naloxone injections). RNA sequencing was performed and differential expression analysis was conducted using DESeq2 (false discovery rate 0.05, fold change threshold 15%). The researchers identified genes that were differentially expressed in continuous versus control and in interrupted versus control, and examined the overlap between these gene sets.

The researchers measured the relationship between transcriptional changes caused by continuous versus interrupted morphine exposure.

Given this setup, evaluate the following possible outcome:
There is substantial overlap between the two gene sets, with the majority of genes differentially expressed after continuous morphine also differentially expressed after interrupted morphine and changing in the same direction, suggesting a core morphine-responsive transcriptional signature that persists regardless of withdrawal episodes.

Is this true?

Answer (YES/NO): NO